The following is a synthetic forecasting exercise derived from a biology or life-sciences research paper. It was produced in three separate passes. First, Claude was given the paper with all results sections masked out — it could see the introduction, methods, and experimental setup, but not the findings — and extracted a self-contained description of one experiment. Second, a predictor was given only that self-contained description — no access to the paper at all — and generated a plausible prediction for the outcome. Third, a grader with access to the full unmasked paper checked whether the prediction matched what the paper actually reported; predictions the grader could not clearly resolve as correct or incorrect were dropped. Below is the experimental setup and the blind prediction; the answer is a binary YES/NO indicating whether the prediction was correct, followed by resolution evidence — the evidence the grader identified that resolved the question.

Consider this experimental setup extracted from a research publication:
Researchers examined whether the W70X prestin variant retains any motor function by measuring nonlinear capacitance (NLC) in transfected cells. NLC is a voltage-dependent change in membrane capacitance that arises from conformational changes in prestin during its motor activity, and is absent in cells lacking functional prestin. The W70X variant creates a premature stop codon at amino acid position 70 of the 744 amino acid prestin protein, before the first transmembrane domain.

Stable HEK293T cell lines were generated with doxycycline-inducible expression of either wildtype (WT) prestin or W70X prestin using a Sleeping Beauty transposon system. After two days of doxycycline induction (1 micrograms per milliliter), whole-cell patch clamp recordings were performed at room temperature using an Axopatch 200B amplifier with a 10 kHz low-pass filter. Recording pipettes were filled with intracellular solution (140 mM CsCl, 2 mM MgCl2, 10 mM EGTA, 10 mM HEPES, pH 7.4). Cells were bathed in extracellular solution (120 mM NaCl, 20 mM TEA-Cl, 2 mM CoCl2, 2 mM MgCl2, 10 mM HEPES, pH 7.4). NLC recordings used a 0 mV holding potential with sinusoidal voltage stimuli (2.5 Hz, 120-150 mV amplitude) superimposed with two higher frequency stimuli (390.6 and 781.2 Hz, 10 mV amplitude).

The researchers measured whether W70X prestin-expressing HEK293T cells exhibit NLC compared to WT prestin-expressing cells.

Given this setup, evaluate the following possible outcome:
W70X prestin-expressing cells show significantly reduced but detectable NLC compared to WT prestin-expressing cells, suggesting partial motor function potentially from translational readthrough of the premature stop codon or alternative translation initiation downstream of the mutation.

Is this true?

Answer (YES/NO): NO